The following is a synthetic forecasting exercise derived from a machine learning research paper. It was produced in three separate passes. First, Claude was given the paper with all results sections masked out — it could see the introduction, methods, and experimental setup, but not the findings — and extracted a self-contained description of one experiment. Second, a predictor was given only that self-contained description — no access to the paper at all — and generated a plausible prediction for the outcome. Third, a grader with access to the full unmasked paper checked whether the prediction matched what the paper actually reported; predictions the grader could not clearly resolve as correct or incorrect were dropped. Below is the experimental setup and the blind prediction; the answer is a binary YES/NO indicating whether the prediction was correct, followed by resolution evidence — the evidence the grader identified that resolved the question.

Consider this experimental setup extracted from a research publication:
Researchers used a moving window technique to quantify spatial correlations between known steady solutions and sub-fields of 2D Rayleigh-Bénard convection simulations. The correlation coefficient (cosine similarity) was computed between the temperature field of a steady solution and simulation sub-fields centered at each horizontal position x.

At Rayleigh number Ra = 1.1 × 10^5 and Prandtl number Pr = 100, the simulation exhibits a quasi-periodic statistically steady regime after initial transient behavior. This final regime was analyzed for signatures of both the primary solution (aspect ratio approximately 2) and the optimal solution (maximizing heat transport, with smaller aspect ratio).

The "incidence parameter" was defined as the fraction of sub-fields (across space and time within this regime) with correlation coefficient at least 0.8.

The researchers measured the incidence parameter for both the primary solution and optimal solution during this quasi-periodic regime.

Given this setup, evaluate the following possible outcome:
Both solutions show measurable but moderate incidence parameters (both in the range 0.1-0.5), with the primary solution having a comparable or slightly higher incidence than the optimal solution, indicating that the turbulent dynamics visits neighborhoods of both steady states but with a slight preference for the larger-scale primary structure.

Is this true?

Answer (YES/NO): YES